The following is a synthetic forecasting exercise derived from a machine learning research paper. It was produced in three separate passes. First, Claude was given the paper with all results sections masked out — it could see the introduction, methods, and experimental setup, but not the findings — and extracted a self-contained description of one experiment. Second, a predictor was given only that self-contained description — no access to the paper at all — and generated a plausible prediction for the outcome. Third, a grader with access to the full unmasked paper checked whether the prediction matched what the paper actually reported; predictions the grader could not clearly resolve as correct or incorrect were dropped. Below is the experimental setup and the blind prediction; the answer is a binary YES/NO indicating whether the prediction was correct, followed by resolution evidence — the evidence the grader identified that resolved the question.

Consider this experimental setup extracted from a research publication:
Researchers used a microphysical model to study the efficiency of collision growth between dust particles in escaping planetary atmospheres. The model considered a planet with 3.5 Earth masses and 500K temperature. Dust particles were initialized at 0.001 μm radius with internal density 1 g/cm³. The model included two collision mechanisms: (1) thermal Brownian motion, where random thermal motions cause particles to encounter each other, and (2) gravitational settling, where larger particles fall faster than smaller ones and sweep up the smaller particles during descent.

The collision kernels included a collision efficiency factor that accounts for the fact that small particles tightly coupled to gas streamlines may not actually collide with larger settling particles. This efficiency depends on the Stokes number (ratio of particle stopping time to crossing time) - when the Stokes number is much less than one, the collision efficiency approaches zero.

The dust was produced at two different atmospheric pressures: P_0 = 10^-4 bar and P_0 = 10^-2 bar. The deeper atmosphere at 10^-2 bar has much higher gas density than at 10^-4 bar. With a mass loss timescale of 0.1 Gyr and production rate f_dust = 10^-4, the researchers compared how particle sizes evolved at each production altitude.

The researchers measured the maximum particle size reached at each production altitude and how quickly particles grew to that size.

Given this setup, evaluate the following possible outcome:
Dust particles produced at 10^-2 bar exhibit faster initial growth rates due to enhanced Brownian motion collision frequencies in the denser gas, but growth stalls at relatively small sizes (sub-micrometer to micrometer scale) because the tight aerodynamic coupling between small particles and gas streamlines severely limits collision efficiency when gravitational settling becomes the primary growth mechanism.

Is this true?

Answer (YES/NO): NO